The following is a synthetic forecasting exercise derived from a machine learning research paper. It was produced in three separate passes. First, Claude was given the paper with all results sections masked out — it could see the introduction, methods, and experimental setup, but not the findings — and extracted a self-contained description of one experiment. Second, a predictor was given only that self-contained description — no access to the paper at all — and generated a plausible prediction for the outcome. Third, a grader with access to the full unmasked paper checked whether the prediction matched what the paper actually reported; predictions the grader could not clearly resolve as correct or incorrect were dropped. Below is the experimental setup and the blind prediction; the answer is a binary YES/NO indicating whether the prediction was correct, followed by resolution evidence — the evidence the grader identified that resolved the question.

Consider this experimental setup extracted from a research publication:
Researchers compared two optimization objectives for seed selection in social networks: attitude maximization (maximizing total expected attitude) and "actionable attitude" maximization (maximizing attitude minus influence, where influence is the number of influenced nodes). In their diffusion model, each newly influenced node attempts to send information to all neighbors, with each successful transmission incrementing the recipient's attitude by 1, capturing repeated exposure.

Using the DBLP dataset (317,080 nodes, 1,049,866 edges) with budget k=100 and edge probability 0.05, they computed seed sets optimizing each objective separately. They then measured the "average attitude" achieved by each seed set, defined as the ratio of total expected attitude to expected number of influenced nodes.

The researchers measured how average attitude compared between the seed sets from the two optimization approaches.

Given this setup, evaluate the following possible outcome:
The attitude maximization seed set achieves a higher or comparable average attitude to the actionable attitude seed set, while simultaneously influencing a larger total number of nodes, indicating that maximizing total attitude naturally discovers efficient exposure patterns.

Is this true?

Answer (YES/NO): NO